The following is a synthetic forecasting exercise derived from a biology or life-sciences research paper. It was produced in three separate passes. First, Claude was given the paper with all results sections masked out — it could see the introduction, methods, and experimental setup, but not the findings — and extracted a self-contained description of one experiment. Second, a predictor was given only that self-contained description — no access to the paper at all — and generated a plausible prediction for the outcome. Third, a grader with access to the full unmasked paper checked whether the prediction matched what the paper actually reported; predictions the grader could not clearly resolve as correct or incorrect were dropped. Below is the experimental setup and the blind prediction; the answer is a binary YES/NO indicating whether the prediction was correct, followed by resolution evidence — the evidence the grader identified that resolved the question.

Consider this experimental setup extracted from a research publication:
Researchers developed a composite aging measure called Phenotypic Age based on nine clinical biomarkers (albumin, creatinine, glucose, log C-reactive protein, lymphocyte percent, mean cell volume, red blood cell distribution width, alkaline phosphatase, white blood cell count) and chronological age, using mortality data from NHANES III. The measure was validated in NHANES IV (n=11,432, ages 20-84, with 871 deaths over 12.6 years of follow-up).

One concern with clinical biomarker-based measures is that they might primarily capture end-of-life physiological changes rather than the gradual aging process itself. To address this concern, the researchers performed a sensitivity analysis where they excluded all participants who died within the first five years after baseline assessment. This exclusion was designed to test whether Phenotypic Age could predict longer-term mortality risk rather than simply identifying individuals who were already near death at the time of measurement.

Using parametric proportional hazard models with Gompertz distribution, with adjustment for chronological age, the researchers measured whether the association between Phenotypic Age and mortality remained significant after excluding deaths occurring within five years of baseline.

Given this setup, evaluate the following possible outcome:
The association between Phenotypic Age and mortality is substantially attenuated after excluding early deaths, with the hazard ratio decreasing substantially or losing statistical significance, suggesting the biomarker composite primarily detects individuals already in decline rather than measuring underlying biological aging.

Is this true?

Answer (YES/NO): NO